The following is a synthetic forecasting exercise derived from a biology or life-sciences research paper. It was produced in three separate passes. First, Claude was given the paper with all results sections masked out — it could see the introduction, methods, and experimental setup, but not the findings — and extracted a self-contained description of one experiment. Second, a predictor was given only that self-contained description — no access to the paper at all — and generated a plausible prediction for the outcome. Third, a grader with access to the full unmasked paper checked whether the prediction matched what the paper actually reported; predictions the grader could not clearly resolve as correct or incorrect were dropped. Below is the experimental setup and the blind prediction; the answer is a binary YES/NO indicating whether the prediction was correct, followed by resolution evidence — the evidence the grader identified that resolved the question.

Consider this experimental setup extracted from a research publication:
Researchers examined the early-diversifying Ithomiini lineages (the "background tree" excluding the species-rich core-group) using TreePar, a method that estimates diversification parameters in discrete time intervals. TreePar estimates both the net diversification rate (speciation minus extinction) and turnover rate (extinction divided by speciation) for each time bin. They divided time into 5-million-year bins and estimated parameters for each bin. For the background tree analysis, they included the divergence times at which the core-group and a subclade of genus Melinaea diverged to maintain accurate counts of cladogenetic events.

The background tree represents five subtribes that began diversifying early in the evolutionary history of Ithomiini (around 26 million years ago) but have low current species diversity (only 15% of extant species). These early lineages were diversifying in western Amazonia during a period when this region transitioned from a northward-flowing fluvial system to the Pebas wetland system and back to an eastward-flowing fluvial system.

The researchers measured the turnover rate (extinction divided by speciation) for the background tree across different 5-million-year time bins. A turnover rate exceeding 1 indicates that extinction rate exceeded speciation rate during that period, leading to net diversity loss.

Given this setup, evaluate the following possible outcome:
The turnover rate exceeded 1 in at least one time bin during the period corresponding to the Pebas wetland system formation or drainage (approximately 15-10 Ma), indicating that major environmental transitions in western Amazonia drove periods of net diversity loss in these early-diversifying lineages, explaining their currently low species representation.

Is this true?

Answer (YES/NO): NO